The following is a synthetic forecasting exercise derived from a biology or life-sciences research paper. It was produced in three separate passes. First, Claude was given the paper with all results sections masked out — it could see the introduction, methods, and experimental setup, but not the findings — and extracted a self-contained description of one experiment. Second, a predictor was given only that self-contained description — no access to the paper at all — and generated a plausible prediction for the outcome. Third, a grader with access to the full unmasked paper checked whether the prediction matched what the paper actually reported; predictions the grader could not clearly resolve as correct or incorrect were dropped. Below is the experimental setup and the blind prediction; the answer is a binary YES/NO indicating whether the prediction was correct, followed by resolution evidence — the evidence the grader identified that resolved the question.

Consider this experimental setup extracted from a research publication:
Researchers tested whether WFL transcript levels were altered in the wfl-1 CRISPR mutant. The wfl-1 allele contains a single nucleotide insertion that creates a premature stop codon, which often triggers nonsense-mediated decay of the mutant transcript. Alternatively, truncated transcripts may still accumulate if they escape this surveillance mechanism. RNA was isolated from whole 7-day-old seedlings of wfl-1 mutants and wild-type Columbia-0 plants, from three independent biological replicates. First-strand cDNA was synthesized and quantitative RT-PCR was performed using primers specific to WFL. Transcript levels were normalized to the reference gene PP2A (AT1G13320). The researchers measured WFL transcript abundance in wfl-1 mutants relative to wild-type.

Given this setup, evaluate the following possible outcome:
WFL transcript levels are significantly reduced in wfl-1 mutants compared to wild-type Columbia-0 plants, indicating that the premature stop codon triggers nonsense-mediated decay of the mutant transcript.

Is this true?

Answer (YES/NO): YES